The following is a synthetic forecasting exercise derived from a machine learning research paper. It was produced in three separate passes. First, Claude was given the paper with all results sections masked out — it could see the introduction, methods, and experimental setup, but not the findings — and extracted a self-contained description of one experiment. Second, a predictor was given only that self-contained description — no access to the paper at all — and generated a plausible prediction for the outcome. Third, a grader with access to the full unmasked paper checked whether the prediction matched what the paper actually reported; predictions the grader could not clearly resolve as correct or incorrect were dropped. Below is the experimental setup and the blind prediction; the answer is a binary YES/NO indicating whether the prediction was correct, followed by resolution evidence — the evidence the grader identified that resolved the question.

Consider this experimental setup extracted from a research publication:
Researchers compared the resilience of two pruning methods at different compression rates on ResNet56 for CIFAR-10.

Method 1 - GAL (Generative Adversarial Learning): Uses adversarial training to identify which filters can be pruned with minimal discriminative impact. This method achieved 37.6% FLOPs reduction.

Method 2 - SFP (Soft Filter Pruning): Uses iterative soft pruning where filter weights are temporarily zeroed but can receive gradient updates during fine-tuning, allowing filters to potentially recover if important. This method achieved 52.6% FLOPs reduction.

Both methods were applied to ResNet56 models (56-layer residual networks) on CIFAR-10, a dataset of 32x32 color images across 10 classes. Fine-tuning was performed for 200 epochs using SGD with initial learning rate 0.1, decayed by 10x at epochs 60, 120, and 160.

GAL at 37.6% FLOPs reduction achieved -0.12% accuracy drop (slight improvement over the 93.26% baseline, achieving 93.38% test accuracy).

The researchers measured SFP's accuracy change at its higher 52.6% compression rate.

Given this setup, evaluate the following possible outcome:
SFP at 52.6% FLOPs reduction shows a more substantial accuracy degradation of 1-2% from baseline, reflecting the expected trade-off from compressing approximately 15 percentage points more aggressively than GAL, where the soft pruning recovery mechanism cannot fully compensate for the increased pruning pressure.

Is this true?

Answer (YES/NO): YES